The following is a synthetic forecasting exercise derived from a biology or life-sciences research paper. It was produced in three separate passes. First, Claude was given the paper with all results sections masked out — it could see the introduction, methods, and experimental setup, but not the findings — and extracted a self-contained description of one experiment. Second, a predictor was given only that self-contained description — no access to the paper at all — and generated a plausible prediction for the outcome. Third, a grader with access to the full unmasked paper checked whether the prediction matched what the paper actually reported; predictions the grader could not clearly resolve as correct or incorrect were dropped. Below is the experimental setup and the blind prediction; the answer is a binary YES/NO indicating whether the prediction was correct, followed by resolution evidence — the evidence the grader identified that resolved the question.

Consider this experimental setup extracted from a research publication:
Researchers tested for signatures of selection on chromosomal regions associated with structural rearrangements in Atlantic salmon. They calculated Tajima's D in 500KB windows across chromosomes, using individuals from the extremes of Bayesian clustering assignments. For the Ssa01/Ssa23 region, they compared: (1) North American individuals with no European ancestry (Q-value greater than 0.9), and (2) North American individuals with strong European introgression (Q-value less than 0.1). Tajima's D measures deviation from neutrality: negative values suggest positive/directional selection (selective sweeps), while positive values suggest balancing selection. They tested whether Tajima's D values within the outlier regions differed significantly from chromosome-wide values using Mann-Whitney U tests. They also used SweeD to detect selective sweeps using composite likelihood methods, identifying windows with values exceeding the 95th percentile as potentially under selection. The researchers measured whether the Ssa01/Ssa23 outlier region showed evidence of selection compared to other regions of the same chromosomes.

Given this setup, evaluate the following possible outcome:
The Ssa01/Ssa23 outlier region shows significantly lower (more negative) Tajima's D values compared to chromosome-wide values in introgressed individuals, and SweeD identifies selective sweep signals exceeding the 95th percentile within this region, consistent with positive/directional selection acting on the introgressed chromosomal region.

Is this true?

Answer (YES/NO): NO